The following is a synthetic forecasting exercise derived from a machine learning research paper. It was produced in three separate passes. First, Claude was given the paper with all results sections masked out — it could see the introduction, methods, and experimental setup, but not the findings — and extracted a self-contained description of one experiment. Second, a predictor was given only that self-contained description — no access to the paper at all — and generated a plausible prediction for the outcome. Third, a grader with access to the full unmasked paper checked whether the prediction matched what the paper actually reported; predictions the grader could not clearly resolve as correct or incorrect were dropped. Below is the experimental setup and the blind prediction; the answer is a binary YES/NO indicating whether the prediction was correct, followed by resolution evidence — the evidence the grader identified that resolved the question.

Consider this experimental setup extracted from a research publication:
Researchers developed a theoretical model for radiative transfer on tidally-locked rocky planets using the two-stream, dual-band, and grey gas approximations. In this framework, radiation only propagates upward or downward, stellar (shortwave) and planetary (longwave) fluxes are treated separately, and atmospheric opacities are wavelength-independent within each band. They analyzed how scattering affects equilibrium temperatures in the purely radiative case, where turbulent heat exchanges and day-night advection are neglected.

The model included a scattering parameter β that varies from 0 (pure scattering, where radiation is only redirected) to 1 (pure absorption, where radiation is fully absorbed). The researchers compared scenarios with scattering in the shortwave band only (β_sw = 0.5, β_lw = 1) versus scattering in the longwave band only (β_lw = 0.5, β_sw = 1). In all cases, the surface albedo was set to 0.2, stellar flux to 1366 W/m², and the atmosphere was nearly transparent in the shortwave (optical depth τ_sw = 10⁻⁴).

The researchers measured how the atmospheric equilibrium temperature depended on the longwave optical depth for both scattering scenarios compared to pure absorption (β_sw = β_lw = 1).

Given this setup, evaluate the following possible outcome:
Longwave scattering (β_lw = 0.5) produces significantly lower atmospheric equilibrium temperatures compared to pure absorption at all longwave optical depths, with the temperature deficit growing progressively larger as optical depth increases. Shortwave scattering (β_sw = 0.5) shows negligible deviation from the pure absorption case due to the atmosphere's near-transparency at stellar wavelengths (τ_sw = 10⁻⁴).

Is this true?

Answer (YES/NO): NO